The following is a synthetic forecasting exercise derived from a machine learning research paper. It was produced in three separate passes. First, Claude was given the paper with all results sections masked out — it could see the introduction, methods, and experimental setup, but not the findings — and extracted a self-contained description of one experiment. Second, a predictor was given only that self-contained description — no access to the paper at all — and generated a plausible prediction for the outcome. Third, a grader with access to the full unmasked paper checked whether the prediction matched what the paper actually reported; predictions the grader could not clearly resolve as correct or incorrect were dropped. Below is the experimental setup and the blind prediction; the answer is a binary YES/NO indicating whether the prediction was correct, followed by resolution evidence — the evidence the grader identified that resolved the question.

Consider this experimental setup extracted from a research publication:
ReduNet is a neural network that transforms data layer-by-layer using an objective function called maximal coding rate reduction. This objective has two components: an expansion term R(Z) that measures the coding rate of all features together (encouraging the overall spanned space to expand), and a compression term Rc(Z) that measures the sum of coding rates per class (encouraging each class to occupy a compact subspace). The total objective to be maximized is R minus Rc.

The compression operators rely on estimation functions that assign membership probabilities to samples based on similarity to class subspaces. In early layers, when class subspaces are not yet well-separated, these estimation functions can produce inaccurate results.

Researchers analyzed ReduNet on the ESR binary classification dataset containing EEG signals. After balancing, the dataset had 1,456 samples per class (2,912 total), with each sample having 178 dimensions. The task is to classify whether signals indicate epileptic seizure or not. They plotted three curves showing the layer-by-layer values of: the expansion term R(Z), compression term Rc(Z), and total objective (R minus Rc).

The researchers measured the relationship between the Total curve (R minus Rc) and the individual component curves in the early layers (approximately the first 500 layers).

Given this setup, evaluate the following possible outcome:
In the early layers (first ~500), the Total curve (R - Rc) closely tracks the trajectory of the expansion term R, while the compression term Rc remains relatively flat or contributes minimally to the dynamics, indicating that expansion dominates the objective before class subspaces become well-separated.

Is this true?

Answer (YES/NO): NO